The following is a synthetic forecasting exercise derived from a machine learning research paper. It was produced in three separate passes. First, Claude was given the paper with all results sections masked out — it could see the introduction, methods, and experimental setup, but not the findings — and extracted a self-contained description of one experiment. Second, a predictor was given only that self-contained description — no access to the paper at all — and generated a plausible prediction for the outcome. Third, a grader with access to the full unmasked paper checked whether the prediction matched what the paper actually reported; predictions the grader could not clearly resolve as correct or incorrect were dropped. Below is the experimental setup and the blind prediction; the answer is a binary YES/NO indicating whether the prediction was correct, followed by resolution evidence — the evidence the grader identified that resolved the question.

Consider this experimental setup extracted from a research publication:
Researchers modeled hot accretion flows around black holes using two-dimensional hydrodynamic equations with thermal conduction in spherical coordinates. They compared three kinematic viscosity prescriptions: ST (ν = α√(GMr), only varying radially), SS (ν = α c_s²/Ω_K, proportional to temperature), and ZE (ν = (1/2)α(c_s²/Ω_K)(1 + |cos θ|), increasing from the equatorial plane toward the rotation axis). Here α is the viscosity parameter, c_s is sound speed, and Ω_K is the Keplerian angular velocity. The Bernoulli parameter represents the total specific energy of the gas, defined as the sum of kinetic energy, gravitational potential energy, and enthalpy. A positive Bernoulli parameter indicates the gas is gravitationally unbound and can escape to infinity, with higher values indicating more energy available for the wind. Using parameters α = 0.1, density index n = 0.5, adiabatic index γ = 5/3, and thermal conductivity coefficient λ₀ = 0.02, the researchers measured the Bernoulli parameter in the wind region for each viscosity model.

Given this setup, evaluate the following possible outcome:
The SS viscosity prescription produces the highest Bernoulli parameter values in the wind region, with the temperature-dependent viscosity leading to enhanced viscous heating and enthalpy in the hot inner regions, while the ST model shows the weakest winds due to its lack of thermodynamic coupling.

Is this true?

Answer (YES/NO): NO